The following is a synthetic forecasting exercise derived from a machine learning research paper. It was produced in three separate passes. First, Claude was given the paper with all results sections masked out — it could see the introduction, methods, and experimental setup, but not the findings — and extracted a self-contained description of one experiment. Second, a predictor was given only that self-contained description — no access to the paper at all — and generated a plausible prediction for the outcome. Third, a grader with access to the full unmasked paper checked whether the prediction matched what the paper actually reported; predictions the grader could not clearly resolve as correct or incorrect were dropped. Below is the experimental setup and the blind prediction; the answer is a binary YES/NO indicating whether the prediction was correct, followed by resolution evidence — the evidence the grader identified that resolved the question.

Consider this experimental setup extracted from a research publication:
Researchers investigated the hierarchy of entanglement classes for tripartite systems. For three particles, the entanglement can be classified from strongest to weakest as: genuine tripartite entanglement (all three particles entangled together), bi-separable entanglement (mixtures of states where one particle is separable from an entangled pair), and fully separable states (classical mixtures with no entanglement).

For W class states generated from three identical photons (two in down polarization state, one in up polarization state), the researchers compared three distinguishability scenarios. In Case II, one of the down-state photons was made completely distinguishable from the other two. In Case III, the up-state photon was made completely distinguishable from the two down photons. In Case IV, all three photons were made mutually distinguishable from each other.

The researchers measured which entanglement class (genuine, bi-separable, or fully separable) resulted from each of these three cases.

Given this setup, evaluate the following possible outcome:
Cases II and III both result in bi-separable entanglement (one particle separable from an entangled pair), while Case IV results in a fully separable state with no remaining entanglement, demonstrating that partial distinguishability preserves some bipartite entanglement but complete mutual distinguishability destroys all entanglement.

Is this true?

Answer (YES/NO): NO